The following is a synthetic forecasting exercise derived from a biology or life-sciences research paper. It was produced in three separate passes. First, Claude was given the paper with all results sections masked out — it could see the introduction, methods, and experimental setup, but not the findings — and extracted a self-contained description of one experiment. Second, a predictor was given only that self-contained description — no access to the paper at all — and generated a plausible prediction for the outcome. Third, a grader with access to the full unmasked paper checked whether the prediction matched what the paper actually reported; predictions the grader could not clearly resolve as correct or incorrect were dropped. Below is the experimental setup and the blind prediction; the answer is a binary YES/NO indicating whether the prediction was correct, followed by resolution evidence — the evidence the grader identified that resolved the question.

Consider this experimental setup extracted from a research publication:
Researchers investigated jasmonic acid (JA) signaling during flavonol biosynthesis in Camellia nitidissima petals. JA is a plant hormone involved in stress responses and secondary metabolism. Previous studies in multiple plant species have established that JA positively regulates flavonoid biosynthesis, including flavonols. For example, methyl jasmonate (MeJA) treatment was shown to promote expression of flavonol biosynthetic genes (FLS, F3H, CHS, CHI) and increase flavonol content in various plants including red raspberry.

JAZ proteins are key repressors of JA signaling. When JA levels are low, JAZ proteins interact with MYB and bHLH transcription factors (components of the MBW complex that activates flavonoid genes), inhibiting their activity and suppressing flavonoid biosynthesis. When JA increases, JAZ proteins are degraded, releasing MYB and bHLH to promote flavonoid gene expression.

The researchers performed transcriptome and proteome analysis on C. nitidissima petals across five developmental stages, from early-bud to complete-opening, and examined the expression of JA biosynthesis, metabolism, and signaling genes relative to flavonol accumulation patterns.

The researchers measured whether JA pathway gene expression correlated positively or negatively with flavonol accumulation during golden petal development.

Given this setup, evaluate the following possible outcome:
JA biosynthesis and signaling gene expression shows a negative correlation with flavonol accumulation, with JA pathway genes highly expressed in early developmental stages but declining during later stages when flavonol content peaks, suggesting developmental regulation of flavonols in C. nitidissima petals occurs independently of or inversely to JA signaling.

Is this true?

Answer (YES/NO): YES